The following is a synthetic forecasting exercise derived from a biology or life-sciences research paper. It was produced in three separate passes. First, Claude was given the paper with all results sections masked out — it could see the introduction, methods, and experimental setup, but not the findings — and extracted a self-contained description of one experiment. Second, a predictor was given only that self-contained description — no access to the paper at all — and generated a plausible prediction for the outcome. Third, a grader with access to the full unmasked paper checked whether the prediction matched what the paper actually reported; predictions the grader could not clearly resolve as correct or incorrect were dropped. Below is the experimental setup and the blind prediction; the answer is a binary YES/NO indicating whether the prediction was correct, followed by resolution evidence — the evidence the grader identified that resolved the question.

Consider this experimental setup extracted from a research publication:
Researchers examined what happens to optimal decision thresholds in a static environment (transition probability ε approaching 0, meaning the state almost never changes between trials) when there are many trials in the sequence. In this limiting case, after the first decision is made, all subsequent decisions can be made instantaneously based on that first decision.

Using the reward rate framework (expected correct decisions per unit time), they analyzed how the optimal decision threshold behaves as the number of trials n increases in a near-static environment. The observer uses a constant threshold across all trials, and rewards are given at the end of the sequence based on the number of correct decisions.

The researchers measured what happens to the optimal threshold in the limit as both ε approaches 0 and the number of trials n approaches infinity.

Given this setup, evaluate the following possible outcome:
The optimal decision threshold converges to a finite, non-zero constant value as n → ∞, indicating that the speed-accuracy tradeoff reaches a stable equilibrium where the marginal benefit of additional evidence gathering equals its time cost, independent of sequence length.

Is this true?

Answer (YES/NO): NO